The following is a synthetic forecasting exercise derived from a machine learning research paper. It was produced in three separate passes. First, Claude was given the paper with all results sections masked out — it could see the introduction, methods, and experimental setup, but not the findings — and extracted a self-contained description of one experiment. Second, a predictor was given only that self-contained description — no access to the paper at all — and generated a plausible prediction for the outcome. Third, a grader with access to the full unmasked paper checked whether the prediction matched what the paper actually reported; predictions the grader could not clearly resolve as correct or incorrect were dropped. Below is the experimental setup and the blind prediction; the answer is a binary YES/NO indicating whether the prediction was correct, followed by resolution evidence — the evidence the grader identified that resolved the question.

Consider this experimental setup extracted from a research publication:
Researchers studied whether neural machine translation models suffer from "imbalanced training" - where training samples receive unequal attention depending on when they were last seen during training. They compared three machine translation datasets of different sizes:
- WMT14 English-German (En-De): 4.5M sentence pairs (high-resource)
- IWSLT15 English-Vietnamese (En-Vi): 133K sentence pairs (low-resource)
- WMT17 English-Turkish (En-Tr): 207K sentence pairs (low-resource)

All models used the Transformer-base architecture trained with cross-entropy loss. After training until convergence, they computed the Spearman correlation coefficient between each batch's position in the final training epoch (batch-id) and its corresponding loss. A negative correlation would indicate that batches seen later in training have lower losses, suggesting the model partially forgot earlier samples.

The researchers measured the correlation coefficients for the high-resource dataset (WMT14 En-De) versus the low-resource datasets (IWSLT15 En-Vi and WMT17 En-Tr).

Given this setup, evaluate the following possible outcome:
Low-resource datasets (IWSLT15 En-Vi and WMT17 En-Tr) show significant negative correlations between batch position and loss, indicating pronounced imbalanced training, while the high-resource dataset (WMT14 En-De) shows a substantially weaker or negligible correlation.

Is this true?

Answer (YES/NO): YES